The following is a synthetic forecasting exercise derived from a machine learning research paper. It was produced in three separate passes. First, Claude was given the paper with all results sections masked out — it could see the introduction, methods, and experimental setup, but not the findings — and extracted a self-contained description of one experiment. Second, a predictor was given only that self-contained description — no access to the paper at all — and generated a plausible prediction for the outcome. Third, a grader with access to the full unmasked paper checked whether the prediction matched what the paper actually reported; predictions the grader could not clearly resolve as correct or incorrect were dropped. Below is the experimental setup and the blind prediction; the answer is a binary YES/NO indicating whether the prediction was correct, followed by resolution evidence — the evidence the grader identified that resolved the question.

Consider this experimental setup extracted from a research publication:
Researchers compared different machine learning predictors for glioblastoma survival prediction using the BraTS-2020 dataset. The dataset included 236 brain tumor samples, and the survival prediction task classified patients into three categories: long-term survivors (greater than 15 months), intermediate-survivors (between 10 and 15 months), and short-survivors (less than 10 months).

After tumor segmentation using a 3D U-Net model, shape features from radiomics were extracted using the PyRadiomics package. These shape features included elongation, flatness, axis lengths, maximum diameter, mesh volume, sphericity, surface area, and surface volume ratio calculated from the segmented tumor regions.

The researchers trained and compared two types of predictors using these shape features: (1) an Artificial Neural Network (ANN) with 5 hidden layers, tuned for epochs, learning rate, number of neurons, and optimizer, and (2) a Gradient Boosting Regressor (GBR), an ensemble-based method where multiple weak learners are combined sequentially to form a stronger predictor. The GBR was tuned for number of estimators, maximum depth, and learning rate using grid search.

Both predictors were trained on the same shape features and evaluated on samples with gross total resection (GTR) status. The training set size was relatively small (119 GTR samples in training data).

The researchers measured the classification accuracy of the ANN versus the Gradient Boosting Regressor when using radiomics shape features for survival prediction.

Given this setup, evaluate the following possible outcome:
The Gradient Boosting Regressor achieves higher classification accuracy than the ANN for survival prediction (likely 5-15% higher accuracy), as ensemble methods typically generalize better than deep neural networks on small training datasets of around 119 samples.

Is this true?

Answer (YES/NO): NO